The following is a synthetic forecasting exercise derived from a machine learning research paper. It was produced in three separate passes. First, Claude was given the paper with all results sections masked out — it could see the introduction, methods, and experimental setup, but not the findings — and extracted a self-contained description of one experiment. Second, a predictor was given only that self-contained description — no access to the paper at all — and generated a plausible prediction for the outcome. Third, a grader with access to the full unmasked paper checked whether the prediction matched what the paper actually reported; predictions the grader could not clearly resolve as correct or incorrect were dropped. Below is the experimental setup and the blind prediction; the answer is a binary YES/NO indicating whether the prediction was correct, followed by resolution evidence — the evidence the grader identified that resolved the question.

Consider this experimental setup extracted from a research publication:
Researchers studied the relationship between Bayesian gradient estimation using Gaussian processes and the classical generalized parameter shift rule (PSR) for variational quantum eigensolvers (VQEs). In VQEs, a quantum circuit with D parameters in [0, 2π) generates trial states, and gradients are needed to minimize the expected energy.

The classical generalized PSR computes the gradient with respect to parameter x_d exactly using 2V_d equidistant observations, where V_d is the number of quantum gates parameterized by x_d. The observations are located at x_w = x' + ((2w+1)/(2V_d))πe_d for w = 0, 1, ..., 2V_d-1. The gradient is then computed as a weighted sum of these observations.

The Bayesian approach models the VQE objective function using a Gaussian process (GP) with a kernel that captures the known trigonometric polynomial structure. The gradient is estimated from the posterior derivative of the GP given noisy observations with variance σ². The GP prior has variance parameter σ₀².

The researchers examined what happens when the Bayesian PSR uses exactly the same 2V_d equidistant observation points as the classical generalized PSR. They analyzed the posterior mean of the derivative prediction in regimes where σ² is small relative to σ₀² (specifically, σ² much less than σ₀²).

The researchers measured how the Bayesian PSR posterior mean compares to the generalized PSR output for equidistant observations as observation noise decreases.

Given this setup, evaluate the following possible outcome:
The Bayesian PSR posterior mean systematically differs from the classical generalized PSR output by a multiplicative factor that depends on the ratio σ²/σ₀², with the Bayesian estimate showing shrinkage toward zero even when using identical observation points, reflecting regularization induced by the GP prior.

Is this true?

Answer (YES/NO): YES